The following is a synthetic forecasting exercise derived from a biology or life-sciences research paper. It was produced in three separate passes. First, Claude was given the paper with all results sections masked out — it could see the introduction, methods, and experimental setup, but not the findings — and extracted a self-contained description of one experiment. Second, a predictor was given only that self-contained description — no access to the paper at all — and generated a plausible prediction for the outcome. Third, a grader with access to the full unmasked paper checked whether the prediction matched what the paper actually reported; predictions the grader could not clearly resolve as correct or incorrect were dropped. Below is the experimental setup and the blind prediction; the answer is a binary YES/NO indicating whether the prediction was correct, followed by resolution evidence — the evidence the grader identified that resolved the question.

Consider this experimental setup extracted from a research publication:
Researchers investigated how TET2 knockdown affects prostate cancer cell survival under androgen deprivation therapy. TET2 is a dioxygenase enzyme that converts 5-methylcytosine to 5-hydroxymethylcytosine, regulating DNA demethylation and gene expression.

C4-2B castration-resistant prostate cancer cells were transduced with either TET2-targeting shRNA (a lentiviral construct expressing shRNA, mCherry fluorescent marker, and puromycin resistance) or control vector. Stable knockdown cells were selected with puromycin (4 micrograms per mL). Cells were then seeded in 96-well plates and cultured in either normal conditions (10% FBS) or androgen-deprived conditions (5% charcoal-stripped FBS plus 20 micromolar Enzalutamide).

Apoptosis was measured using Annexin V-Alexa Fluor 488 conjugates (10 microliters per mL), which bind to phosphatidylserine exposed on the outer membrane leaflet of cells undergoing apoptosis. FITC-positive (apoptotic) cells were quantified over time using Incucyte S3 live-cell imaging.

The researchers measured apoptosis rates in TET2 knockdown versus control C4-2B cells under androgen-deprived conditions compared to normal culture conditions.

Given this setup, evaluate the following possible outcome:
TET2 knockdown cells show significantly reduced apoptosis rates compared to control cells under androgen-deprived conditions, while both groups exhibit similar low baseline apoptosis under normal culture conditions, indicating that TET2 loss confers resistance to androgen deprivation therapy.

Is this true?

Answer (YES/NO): NO